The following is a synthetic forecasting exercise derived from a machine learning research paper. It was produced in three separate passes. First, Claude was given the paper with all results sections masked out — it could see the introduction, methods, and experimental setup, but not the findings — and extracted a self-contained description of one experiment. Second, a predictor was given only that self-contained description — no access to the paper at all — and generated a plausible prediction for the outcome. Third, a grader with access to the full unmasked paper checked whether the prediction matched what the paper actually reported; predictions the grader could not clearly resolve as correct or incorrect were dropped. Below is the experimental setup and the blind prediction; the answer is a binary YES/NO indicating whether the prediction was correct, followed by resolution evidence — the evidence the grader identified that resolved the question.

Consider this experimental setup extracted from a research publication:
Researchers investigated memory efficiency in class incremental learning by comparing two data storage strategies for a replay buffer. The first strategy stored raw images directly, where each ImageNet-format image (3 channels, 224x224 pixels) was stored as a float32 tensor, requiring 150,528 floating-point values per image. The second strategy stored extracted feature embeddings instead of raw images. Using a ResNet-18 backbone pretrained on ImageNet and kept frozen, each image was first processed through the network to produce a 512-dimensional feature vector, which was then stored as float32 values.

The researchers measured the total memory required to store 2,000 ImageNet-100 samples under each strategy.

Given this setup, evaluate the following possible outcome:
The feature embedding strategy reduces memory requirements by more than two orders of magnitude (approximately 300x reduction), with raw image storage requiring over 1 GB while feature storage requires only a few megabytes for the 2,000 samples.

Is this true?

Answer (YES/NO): YES